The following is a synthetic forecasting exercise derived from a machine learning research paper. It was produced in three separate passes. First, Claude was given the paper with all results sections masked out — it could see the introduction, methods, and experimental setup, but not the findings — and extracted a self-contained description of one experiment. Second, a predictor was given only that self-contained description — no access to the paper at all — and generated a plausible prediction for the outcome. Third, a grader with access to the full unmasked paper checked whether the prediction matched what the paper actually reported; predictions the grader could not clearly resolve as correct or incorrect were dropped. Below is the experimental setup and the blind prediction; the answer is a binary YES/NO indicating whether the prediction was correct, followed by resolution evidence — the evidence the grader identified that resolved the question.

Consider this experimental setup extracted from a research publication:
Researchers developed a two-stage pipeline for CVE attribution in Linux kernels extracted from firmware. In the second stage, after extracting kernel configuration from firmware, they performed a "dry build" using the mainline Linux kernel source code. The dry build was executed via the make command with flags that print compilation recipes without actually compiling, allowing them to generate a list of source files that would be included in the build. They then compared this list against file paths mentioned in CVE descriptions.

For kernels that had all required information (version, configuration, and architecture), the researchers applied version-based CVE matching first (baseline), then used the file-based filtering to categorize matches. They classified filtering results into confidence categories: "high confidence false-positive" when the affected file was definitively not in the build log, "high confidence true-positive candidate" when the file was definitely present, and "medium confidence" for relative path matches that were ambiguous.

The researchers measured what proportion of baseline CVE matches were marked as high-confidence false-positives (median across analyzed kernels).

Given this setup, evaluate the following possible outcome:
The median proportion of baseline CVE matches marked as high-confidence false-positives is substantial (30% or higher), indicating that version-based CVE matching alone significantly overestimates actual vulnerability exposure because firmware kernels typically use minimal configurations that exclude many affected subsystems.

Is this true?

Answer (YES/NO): YES